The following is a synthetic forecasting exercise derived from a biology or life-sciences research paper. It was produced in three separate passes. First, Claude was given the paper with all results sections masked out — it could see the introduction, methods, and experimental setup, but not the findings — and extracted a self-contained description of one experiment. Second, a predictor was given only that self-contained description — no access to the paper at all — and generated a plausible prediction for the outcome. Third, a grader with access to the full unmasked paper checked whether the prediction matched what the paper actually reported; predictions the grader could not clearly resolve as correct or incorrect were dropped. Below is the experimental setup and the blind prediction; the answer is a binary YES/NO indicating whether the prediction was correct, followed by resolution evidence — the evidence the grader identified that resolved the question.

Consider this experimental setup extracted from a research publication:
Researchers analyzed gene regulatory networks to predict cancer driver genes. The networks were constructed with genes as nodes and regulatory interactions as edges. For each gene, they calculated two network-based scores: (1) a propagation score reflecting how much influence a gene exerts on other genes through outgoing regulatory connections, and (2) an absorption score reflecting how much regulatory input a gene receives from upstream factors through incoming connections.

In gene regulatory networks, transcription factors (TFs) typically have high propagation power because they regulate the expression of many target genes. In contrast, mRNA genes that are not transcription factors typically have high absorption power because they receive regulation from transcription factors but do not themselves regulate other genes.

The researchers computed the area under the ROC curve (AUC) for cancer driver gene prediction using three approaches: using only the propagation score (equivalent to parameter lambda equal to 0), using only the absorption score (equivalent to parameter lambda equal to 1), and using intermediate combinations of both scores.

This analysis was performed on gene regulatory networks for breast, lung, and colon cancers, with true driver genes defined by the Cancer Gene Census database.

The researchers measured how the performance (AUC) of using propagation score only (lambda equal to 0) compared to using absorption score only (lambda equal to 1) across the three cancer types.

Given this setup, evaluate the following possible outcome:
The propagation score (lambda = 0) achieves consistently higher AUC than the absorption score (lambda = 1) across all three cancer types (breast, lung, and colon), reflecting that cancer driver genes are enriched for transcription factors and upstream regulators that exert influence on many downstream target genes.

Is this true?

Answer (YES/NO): NO